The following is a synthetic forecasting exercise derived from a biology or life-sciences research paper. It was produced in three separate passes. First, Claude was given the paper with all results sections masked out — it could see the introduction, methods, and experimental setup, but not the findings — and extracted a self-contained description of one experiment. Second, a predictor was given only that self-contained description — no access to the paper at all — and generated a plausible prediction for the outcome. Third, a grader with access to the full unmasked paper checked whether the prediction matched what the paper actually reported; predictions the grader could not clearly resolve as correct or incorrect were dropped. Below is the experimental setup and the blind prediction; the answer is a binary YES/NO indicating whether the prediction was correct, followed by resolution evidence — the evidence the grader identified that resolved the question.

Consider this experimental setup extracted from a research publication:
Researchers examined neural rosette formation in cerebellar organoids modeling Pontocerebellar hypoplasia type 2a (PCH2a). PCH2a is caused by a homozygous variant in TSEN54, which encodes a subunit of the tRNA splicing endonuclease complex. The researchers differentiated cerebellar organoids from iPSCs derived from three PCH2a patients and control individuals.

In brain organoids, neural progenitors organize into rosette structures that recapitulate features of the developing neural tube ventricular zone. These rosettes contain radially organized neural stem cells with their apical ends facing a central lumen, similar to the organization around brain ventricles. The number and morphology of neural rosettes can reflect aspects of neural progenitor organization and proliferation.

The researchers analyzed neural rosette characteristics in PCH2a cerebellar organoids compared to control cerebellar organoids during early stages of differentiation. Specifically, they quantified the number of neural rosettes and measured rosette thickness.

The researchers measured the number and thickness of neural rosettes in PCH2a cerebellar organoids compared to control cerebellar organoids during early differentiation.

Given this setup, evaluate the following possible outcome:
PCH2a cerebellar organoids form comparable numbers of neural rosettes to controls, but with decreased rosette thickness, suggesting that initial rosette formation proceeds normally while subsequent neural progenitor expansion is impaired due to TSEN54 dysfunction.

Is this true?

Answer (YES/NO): NO